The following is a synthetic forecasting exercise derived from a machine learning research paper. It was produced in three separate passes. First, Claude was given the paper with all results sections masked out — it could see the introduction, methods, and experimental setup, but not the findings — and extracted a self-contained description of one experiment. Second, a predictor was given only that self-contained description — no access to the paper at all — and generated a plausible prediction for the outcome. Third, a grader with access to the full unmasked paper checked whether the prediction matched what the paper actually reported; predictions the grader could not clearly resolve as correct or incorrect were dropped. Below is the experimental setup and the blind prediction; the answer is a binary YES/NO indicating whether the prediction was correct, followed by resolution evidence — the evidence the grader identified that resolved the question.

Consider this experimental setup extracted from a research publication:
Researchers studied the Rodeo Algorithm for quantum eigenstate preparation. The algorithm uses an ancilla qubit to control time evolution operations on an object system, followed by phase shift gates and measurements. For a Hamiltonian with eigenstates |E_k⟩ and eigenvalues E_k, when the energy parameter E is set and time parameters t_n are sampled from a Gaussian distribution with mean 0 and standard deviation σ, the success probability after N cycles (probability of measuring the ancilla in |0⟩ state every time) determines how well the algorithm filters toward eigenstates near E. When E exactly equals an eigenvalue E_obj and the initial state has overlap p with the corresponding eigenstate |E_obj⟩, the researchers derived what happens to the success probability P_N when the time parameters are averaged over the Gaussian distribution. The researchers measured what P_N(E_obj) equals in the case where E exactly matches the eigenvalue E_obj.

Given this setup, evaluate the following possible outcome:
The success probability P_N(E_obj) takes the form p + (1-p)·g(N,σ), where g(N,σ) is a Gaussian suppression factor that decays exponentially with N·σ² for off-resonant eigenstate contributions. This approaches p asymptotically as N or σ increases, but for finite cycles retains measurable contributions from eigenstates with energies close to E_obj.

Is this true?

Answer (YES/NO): NO